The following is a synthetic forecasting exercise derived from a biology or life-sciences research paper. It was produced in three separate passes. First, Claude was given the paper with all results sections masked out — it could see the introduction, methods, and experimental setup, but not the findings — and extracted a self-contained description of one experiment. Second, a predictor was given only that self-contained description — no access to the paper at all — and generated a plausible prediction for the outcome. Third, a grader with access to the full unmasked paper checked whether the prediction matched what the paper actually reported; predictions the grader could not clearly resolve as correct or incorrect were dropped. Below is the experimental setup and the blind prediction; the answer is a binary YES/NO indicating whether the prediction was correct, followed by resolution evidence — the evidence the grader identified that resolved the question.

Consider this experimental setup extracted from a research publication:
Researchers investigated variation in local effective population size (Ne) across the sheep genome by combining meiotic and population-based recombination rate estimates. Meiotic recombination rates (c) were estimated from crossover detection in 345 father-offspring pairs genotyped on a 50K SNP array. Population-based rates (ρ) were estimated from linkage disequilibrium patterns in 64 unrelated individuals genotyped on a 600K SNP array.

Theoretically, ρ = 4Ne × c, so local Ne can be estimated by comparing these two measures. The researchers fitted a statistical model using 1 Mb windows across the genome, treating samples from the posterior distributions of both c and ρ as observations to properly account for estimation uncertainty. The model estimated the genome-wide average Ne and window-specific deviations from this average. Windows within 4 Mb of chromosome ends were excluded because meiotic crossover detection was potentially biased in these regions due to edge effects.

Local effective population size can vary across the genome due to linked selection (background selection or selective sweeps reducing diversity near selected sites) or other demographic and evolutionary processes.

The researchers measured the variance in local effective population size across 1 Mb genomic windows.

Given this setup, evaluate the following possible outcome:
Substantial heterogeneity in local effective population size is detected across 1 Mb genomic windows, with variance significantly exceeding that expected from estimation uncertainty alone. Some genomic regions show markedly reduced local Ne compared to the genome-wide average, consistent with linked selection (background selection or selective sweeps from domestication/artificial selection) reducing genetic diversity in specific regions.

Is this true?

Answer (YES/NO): YES